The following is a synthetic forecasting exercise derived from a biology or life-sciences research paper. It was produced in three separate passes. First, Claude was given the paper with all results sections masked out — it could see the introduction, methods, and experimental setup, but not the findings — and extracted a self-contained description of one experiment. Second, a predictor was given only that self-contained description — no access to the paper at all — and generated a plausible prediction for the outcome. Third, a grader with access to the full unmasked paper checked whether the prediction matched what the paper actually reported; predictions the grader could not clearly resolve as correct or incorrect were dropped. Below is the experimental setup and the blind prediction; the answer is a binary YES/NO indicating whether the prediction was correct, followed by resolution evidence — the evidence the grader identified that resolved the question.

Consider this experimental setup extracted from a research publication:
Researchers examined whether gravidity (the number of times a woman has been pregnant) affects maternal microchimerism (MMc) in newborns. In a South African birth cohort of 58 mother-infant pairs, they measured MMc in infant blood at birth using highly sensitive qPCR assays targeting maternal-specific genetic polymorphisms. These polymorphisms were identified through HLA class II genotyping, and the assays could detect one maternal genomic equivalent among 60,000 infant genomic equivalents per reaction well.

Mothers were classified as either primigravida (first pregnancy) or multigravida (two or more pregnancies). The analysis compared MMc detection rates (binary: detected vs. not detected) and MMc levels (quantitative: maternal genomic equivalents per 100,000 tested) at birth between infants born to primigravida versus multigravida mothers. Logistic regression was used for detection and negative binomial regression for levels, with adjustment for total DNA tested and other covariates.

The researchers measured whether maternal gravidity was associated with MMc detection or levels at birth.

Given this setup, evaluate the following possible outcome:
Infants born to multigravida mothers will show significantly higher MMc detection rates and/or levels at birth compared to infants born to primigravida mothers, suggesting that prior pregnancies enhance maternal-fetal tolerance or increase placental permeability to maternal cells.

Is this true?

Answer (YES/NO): NO